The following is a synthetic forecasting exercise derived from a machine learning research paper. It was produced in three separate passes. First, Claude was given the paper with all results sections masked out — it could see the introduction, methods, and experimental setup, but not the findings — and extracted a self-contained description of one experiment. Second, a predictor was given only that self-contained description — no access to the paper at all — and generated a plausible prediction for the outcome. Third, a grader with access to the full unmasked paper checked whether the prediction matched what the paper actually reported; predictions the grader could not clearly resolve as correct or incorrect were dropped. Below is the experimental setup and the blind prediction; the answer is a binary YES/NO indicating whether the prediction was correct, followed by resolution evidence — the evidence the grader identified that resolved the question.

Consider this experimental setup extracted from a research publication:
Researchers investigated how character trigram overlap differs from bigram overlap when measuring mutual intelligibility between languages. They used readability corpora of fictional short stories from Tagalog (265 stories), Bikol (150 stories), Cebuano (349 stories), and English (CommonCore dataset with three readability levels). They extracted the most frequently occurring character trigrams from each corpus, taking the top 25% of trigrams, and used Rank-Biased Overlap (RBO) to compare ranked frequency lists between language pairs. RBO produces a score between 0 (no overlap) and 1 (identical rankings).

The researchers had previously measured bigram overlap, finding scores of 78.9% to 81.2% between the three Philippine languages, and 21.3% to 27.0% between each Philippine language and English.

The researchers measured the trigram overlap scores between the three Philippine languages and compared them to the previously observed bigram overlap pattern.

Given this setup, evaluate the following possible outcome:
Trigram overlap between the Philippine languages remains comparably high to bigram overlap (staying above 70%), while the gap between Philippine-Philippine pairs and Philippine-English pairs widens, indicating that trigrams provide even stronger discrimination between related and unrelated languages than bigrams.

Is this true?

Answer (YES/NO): NO